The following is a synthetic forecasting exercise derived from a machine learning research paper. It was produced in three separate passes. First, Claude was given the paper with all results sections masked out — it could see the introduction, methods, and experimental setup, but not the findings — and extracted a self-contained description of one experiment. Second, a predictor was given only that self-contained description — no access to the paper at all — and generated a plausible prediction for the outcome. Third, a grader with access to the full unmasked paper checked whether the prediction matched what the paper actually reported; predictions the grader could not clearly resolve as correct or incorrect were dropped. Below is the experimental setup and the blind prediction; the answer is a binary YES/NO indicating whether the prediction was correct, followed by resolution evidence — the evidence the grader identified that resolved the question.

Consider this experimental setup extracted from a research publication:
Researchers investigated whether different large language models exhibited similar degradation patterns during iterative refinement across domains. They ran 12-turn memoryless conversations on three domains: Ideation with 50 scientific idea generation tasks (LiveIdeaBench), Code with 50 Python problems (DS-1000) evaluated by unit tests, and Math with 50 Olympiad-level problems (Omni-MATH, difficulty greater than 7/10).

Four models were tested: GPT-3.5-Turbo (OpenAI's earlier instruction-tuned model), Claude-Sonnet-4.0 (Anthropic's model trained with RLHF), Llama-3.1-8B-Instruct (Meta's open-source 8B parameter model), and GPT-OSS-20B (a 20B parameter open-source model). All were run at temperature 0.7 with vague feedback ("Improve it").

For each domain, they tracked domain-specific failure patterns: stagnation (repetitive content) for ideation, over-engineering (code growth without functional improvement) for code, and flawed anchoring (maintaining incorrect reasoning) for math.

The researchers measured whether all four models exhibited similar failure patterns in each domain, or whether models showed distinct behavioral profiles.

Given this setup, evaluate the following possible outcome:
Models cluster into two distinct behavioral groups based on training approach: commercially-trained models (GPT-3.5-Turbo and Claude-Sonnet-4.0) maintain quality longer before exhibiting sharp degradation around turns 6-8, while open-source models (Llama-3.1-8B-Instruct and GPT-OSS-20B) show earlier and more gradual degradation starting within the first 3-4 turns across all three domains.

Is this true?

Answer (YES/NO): NO